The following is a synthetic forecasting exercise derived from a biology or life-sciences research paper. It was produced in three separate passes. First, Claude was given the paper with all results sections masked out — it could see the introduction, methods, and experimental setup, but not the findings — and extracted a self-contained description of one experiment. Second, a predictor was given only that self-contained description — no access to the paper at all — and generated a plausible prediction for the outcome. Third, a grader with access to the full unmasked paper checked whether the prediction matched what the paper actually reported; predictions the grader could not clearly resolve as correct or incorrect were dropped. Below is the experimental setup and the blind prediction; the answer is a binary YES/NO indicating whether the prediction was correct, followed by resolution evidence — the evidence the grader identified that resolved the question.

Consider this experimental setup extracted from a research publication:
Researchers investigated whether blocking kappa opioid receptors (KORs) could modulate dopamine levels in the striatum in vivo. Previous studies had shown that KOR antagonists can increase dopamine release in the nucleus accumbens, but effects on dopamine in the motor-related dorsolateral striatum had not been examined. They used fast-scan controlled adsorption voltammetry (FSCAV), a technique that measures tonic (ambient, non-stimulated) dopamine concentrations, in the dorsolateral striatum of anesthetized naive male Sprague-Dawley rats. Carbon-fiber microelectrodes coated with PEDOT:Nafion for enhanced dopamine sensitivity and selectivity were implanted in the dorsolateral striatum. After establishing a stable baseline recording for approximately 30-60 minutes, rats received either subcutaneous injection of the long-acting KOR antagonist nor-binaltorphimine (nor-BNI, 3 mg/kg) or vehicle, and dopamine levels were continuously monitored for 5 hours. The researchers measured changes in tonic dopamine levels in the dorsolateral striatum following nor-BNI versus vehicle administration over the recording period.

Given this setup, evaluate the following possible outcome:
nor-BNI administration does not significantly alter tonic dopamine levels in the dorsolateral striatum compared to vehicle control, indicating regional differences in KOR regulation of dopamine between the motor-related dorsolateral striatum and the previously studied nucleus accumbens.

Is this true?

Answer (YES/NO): YES